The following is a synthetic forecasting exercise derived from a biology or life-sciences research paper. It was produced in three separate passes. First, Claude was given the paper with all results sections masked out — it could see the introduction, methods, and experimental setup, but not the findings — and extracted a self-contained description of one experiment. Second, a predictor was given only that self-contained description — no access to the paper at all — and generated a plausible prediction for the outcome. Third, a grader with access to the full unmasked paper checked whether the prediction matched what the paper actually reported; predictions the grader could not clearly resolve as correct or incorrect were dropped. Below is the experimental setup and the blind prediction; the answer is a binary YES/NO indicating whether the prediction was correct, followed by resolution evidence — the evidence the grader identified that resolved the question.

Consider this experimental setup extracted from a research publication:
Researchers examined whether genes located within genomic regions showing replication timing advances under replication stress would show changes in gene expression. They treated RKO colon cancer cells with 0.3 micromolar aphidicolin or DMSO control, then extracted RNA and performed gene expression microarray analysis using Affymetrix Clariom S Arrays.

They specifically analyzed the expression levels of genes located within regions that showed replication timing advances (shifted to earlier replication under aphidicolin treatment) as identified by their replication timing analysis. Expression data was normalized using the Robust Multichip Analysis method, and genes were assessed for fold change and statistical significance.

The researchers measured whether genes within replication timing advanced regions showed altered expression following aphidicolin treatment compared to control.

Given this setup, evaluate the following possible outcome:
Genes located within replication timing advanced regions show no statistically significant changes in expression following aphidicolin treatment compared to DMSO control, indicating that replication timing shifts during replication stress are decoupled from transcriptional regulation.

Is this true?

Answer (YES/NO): YES